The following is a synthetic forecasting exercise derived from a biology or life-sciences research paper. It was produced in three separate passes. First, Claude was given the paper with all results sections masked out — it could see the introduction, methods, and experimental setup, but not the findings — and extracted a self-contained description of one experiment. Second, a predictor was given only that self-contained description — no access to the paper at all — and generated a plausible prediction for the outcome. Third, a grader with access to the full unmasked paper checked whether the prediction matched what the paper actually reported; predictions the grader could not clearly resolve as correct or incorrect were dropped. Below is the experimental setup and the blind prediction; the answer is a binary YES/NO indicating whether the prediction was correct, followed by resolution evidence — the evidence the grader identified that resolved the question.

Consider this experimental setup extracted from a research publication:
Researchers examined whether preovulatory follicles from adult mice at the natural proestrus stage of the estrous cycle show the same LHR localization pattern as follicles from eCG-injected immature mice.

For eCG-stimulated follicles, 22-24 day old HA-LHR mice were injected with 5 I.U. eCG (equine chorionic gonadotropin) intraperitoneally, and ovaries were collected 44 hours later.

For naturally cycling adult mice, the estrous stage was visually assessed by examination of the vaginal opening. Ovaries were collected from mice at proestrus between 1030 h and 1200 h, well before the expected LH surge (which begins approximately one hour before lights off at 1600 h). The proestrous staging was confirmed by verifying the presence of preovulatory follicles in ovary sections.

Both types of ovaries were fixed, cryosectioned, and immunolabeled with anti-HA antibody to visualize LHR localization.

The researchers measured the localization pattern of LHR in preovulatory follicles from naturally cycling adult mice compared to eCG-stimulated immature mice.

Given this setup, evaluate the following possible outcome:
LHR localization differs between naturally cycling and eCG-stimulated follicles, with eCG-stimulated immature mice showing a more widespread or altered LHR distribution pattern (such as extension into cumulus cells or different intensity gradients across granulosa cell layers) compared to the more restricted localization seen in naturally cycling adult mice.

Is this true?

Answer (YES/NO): NO